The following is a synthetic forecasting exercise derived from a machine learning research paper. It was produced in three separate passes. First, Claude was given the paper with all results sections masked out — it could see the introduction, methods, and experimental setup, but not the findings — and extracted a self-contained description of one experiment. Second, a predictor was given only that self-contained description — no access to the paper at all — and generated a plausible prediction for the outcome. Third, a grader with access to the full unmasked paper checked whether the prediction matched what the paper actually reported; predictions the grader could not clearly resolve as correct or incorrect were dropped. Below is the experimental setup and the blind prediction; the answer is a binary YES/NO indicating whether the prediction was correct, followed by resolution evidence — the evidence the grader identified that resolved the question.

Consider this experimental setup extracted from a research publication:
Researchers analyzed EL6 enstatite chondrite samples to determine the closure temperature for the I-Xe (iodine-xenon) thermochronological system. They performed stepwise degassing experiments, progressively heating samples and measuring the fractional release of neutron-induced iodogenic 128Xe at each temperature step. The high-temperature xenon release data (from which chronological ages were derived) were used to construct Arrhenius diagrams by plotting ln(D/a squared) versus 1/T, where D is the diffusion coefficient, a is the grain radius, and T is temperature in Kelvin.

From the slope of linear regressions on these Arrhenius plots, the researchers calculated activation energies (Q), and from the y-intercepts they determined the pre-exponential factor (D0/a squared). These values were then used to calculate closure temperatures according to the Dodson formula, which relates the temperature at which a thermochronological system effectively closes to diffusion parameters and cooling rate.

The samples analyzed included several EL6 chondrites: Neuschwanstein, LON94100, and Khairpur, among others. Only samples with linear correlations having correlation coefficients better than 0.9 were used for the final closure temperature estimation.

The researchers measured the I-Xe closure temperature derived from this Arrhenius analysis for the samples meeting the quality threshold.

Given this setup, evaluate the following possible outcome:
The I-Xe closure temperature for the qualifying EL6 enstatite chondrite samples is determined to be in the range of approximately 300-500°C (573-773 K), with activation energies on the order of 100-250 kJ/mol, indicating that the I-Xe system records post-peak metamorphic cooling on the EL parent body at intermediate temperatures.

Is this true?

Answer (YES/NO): NO